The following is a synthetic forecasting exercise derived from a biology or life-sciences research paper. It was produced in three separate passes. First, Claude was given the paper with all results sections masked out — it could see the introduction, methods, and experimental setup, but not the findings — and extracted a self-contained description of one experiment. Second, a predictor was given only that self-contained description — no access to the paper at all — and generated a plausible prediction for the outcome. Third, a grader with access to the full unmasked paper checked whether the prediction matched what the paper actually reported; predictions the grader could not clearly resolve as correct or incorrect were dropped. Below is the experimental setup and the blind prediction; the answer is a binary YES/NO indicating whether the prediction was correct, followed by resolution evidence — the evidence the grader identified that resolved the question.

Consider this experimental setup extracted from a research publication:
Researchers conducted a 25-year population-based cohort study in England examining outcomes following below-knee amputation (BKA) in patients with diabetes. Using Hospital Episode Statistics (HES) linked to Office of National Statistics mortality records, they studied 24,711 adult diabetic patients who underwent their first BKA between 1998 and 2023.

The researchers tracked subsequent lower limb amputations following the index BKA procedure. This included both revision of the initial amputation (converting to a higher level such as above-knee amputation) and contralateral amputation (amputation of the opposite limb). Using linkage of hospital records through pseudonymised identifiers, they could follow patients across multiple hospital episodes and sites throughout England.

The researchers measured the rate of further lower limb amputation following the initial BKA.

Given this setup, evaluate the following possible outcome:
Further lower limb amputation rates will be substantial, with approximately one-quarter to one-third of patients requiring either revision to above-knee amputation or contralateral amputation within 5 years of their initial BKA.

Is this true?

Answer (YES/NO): NO